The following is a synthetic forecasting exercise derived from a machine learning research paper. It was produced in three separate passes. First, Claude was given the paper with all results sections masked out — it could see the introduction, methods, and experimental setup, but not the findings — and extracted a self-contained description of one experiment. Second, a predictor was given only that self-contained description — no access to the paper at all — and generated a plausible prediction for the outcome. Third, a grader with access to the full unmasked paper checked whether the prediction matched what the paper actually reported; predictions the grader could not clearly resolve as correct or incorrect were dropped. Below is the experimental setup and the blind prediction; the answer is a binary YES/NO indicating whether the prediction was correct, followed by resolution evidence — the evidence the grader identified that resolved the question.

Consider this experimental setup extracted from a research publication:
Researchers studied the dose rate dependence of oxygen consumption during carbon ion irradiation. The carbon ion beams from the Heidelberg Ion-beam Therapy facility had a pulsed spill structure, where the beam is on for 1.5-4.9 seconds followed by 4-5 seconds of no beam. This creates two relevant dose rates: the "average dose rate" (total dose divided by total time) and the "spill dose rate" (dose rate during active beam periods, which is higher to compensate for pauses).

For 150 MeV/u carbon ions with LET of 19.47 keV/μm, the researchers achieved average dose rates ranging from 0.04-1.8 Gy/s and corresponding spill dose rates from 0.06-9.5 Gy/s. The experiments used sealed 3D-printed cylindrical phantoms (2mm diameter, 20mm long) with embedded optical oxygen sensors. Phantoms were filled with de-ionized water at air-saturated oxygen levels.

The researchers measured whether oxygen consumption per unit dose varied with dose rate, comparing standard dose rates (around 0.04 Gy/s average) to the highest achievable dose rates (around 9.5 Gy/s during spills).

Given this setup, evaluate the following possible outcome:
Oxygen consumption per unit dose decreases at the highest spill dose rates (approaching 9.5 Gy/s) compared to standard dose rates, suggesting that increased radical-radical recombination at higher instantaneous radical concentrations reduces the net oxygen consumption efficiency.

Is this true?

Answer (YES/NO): YES